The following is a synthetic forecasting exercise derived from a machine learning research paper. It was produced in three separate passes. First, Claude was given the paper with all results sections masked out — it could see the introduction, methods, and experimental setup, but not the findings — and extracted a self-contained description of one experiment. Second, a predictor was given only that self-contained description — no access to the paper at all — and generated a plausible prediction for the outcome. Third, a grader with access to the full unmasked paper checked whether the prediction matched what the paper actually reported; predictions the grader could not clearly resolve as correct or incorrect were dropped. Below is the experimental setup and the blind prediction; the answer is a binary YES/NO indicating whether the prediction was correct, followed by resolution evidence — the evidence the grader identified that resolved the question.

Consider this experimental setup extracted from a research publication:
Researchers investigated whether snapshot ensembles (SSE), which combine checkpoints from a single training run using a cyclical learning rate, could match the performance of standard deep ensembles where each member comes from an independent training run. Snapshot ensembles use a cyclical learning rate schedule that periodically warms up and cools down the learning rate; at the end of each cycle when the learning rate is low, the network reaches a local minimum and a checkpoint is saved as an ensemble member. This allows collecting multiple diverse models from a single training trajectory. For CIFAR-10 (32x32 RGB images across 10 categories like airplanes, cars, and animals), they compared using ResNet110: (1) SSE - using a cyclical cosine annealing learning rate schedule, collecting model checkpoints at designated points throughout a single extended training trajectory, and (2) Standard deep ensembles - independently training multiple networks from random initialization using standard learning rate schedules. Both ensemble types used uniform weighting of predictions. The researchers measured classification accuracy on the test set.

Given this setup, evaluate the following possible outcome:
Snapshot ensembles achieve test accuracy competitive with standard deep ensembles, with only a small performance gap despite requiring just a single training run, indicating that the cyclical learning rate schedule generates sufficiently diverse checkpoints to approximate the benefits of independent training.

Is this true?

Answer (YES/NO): YES